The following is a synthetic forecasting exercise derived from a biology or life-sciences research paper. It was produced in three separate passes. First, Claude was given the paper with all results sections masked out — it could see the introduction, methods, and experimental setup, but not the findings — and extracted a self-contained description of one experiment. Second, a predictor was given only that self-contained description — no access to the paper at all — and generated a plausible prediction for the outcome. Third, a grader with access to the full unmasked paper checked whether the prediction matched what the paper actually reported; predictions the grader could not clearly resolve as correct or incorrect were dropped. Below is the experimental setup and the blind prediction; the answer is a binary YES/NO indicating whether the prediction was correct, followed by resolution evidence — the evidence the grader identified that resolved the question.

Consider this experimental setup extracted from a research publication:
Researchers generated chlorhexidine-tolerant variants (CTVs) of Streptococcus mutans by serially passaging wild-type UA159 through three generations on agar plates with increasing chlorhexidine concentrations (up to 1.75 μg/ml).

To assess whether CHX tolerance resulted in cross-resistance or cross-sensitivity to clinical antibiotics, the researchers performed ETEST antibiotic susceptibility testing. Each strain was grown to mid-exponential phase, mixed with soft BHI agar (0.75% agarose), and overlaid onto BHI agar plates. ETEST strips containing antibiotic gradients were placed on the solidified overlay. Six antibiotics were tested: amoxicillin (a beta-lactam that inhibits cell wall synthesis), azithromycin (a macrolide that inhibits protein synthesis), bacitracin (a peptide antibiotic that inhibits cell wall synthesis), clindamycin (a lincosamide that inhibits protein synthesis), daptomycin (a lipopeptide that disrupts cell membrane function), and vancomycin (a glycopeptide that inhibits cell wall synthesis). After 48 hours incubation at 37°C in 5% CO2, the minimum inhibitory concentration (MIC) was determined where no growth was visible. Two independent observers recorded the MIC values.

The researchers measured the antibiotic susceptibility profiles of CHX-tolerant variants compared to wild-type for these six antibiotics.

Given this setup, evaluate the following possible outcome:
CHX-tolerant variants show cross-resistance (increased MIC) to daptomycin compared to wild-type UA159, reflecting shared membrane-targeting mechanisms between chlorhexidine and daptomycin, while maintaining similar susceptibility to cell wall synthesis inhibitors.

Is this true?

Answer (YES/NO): NO